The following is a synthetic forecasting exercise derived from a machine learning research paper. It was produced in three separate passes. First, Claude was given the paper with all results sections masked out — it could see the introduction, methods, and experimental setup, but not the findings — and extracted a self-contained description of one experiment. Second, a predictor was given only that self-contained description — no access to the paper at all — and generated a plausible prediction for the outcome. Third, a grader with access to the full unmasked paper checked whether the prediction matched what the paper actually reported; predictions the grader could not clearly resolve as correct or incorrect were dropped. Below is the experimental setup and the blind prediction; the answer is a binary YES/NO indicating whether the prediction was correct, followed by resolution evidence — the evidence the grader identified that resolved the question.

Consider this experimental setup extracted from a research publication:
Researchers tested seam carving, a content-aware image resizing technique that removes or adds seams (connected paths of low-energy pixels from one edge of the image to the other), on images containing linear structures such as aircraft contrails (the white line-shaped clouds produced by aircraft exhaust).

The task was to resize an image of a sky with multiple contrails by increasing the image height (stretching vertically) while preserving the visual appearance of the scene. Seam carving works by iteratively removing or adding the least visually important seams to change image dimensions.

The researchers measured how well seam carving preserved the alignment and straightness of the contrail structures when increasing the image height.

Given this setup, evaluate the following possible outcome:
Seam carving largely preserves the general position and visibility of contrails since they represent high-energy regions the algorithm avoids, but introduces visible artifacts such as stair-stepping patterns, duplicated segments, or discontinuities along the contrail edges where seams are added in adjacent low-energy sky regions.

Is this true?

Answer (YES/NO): NO